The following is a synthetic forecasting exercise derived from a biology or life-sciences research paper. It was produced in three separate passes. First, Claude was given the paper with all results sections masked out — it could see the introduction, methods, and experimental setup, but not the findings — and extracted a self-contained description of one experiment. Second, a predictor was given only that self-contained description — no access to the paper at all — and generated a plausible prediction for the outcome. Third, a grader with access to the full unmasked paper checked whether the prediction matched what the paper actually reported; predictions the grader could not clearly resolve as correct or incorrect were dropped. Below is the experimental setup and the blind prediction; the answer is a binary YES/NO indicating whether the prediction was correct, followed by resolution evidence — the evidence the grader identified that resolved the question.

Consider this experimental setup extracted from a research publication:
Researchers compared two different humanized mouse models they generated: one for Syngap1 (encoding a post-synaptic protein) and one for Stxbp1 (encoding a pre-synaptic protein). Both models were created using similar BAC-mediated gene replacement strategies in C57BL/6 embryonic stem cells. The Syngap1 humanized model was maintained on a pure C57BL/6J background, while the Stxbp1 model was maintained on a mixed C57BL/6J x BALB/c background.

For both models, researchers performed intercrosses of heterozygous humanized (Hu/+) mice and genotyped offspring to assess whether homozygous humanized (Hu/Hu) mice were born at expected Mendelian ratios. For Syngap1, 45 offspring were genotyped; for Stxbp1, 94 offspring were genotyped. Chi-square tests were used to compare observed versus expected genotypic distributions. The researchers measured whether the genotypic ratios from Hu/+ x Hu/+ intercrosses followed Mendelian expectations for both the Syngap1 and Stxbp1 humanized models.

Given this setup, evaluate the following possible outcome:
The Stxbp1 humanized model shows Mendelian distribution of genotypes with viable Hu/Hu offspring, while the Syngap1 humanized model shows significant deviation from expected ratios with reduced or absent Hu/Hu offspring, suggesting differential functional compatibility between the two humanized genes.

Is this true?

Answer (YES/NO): NO